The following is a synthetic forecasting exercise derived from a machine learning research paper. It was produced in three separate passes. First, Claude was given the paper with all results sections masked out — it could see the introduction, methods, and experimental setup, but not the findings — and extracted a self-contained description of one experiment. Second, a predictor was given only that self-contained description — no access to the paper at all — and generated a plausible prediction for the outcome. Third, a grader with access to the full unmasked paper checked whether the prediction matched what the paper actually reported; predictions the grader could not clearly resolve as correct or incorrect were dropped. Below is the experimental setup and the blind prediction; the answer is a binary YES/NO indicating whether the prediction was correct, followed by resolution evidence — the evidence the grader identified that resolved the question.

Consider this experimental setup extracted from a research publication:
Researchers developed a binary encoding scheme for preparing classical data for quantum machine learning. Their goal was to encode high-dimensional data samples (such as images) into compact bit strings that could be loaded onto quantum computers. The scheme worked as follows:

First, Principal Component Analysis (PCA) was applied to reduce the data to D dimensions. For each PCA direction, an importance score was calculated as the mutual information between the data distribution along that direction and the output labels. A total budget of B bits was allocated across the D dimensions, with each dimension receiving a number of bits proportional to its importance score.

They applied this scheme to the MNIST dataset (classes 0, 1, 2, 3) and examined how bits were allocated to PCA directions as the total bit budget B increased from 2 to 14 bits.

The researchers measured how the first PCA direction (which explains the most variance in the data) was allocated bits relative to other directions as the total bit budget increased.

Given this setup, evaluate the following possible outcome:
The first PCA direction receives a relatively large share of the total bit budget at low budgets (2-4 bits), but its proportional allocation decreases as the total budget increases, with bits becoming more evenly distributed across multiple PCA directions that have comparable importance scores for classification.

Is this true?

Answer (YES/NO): NO